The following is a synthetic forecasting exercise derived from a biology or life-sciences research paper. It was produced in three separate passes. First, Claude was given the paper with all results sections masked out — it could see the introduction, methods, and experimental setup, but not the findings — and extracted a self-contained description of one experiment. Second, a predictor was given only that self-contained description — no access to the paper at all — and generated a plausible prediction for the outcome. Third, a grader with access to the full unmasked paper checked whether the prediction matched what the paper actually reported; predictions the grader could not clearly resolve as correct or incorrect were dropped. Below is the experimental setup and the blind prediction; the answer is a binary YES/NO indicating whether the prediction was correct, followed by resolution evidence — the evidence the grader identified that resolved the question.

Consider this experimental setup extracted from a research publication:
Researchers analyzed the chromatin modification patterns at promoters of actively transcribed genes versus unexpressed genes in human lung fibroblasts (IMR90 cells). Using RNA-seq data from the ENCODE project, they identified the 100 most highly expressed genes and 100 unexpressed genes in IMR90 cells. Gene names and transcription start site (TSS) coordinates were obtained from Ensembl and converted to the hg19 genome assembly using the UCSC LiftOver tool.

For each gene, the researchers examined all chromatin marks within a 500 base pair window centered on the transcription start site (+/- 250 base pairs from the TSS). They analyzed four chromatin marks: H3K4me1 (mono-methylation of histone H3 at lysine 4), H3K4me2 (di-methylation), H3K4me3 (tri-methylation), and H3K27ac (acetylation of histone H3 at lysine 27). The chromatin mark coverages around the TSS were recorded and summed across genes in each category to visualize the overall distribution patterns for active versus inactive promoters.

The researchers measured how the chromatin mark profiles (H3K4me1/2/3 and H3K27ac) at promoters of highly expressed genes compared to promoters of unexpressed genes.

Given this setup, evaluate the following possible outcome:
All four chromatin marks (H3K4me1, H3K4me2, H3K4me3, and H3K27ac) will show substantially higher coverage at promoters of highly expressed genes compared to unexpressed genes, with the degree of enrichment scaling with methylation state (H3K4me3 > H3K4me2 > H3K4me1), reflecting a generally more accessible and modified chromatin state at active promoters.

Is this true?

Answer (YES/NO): YES